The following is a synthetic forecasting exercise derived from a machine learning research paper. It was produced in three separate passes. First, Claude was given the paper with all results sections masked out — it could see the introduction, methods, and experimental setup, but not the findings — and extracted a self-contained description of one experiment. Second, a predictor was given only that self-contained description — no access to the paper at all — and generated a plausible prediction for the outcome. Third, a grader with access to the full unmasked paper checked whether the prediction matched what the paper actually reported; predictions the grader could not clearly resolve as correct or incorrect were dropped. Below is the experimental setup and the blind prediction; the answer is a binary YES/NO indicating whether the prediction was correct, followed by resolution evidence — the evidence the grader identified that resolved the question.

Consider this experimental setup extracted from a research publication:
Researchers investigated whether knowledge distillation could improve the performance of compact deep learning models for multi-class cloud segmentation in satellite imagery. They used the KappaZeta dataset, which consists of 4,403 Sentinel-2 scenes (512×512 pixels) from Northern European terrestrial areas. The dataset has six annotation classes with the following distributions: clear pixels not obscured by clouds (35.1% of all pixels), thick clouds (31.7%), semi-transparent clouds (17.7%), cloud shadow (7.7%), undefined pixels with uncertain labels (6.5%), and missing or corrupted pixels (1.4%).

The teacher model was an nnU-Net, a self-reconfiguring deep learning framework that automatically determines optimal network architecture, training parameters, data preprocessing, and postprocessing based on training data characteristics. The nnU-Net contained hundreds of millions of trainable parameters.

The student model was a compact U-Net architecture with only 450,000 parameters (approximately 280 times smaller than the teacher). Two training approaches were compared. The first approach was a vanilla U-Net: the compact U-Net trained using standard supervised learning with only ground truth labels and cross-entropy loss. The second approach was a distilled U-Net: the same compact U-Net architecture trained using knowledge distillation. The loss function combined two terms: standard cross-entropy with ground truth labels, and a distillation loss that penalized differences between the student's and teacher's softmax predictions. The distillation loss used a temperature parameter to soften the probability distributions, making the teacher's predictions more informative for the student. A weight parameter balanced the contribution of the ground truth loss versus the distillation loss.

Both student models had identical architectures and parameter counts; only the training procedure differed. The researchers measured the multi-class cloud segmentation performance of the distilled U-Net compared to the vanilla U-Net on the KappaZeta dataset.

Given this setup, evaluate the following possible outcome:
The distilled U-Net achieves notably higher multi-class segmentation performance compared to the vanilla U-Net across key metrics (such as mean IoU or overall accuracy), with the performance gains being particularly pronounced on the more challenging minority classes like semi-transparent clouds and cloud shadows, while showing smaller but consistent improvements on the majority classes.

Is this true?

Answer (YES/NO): NO